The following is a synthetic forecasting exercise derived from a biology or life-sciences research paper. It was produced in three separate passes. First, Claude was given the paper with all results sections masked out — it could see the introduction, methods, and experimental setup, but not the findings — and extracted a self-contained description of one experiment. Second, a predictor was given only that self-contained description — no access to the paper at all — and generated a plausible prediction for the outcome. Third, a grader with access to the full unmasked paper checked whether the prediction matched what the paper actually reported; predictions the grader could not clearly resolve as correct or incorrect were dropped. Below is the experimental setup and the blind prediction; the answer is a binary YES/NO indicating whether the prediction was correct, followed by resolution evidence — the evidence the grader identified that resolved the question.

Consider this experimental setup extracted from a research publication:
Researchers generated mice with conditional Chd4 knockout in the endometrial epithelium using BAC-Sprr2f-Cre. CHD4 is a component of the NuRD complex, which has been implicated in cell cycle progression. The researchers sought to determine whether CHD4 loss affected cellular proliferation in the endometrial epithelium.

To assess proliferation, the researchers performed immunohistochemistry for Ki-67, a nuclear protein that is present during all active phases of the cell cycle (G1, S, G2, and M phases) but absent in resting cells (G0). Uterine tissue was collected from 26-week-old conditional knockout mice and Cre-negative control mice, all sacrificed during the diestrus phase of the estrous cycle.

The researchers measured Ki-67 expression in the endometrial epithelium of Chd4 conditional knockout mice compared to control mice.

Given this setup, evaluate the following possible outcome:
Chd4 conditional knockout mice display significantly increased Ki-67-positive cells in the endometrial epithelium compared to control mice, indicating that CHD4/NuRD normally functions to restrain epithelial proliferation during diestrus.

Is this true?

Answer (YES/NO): NO